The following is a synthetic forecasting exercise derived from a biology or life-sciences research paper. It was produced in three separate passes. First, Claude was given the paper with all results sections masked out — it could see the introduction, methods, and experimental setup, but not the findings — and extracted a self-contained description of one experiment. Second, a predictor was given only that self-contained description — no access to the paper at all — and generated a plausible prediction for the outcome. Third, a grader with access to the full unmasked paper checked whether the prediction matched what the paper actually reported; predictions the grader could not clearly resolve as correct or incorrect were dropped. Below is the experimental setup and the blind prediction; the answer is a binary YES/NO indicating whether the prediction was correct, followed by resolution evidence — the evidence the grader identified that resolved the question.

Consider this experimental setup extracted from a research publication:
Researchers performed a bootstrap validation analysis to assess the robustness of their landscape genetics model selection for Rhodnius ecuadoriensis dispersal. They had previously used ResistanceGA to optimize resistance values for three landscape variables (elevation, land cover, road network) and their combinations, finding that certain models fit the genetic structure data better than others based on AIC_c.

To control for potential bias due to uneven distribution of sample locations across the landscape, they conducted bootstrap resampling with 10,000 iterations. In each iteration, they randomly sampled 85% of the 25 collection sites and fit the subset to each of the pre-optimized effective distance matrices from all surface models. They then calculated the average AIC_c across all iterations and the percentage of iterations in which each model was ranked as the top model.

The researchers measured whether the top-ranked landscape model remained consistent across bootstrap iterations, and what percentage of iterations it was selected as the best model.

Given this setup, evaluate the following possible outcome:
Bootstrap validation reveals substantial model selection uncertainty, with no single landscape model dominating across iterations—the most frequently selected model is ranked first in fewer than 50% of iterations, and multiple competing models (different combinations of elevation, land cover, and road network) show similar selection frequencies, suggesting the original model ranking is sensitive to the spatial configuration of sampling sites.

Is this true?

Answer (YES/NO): NO